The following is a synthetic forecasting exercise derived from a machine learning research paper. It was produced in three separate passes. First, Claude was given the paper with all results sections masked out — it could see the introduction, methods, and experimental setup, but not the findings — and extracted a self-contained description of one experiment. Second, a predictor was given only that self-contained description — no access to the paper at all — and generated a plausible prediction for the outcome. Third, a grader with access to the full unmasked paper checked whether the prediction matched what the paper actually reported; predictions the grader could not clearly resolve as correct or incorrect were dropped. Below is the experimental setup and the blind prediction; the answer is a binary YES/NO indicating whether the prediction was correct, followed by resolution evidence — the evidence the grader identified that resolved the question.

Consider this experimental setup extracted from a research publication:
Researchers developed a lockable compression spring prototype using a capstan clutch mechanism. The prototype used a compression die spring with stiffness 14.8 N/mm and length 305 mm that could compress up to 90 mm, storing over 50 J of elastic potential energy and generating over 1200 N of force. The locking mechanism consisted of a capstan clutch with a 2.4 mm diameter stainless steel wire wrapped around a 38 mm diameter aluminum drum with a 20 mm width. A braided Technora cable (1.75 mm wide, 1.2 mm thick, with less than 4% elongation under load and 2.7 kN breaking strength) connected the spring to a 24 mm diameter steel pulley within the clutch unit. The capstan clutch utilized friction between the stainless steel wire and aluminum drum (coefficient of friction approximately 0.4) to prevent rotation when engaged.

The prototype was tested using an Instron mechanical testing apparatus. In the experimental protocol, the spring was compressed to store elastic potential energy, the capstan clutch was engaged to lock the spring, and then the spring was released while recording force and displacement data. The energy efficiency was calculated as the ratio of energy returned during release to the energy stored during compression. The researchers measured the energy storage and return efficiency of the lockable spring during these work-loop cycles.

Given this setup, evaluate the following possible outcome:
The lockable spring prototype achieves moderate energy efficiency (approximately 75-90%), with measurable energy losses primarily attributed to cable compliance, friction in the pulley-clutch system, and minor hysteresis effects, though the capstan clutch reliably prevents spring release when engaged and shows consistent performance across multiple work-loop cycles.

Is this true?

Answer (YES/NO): NO